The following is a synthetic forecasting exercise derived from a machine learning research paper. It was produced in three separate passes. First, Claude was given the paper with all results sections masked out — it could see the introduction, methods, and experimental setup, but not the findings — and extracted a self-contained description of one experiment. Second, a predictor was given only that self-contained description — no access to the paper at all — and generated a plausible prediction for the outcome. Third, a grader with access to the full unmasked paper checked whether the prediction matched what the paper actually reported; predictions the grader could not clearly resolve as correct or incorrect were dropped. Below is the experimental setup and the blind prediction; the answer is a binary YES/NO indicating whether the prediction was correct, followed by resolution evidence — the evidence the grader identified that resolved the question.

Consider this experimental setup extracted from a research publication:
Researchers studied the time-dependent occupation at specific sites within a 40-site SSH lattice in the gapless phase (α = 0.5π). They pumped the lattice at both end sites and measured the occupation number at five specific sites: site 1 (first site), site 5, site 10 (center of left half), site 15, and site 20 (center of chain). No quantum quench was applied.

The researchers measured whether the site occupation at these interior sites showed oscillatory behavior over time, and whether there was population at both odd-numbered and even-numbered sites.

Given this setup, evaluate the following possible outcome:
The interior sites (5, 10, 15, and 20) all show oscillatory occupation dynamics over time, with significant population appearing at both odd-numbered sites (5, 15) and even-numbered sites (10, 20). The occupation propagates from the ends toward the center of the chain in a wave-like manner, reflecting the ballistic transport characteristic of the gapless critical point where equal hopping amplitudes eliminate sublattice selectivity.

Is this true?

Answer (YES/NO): YES